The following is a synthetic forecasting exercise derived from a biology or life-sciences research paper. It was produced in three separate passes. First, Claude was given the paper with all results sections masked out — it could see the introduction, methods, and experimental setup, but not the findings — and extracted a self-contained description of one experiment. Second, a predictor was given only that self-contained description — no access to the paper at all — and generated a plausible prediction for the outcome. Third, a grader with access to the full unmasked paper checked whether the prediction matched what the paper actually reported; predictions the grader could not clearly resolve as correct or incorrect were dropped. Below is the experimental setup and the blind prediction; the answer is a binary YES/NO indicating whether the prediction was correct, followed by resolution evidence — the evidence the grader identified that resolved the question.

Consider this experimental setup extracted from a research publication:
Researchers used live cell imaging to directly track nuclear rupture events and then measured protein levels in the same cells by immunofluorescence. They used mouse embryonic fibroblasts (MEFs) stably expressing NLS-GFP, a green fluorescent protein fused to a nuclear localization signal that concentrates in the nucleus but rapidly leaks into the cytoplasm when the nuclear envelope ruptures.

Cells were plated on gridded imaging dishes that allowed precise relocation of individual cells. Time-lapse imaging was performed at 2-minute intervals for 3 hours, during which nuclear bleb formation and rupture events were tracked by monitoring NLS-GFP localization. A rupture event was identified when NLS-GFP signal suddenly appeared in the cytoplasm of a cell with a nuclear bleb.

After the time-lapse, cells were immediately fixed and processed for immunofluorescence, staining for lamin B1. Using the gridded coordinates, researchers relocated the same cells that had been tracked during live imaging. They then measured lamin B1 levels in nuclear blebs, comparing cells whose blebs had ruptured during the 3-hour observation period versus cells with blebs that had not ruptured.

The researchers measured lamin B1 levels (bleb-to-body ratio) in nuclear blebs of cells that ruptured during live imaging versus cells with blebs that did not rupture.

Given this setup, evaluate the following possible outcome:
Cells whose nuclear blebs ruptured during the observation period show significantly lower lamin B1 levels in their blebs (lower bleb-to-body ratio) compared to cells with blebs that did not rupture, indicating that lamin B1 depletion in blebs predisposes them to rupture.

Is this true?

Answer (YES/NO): NO